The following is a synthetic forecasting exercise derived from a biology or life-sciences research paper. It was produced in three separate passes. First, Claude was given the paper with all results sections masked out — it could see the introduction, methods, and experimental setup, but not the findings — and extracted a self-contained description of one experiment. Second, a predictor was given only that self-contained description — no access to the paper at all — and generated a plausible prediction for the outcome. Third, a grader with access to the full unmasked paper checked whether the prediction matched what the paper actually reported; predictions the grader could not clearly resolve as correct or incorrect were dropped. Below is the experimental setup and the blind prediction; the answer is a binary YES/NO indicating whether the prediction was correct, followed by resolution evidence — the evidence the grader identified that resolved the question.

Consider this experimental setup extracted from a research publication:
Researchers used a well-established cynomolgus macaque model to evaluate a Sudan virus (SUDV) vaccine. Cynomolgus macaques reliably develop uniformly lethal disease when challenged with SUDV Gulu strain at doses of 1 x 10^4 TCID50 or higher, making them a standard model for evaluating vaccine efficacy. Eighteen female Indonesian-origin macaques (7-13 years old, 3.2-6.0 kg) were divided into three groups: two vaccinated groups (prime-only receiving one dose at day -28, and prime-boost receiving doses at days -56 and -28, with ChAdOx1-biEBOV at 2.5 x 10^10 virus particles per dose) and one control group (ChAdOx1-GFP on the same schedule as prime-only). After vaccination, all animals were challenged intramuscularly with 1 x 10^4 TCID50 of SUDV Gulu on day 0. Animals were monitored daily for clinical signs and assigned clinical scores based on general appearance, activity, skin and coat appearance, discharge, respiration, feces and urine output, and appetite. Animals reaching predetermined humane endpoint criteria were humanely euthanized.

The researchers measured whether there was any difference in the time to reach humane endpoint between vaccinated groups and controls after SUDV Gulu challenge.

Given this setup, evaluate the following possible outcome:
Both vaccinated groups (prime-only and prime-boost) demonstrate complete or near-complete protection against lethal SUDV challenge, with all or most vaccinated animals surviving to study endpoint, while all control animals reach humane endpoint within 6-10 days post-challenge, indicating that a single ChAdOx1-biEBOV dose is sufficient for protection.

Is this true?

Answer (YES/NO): NO